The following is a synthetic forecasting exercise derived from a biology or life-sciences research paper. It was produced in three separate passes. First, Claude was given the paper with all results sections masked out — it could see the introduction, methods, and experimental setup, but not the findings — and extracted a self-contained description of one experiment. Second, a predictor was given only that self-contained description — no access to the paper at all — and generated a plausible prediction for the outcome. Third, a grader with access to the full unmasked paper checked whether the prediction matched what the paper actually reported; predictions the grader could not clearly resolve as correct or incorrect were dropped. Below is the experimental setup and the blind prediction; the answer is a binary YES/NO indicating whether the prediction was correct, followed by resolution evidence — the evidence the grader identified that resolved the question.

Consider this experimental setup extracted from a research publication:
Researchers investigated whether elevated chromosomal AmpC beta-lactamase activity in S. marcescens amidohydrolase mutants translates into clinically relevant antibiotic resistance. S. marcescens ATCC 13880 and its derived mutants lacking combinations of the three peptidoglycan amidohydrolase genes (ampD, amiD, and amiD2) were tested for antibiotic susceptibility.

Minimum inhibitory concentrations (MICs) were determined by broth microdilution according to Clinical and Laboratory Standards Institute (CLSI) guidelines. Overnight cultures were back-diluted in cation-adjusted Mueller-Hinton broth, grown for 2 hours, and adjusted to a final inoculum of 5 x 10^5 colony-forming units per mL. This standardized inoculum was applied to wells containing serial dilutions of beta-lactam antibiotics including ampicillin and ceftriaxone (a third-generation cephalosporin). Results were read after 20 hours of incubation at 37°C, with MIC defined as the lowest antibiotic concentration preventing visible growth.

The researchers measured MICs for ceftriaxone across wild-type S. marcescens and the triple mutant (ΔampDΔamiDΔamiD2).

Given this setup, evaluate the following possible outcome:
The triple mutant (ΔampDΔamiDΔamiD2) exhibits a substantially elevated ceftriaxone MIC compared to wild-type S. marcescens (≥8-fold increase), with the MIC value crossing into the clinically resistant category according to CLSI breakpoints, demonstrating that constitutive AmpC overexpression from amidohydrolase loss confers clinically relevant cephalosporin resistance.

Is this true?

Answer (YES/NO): NO